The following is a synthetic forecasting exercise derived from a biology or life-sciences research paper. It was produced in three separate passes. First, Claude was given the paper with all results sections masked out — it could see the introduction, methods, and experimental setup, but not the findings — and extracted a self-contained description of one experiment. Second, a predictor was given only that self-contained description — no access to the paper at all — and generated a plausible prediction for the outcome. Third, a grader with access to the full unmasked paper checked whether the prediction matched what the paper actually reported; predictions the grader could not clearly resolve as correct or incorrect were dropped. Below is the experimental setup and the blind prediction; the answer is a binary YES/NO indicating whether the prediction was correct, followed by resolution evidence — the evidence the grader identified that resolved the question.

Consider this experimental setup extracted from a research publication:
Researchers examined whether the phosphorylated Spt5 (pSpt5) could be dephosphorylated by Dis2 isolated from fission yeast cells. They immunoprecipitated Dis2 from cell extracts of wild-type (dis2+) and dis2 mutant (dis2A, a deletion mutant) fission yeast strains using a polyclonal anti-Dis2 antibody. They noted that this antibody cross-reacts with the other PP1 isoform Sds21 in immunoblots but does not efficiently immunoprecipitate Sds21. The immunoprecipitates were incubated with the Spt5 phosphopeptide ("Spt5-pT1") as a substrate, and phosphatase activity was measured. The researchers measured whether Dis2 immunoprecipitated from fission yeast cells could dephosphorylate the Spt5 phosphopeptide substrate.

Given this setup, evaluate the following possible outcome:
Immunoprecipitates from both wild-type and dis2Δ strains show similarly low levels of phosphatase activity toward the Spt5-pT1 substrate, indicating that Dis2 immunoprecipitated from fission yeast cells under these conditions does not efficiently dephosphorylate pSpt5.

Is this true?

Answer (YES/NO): NO